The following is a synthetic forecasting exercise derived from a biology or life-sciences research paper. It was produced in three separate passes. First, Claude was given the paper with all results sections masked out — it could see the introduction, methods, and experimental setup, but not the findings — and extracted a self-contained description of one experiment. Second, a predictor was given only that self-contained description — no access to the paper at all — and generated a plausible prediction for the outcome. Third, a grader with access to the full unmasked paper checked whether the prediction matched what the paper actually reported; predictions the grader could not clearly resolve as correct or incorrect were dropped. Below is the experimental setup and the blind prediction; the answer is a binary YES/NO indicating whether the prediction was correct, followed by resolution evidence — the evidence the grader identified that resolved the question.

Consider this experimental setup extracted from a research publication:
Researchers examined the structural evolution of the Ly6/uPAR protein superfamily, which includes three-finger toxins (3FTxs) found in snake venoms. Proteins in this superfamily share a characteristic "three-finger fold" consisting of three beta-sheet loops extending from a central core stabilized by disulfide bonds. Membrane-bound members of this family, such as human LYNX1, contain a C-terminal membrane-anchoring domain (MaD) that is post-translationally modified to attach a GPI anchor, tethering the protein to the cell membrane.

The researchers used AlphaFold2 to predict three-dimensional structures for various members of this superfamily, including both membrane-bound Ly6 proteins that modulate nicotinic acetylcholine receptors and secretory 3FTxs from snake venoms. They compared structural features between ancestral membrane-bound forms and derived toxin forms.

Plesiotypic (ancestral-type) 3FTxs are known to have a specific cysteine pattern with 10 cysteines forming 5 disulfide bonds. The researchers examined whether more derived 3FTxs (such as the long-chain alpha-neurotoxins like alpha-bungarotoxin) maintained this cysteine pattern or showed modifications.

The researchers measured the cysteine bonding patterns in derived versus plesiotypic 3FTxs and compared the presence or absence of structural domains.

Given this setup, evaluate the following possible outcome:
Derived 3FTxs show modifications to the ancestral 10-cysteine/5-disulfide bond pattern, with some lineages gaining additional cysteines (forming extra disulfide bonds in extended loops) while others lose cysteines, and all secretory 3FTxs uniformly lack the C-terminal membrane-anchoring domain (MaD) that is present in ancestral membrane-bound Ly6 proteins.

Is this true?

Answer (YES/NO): NO